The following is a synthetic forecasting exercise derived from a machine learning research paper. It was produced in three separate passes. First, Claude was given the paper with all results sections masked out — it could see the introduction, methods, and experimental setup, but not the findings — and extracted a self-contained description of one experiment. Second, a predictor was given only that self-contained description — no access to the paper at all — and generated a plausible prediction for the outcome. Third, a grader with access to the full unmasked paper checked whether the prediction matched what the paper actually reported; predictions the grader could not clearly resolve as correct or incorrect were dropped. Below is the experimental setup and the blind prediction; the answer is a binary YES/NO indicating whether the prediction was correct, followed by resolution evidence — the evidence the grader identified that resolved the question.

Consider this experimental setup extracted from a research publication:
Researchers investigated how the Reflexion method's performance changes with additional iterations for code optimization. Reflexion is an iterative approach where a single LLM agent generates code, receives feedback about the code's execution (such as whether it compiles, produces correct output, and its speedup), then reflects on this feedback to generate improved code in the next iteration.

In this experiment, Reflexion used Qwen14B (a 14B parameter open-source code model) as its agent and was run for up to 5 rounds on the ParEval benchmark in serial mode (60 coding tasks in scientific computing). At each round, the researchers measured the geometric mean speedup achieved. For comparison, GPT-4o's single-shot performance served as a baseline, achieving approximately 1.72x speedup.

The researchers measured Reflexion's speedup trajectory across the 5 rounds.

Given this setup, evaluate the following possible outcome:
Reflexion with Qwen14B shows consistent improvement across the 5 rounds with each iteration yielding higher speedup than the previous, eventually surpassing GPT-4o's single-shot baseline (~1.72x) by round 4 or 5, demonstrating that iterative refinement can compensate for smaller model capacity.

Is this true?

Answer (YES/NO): YES